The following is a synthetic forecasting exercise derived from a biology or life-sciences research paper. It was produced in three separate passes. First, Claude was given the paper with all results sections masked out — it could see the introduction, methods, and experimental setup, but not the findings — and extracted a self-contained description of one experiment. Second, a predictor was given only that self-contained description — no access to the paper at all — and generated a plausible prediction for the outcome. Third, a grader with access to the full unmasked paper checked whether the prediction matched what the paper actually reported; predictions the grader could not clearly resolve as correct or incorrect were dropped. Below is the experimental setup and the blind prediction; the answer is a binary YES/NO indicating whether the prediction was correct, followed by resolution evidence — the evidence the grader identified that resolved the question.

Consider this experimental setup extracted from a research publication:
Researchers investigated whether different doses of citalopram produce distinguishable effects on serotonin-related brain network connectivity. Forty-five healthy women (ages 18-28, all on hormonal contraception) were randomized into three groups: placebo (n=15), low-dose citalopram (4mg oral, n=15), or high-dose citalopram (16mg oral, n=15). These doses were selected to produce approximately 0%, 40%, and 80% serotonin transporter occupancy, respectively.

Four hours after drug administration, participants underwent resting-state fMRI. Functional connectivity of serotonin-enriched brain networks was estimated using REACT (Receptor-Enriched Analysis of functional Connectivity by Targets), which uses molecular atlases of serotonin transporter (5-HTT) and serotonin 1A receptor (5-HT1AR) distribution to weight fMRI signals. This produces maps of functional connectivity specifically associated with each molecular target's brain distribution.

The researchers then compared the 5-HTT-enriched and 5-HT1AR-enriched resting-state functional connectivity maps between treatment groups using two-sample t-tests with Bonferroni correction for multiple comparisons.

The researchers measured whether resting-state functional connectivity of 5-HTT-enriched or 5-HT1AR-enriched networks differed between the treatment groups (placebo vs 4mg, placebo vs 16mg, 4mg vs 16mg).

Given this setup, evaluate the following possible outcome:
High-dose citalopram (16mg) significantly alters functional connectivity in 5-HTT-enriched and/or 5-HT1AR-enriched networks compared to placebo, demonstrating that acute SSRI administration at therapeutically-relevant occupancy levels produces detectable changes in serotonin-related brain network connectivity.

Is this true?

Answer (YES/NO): NO